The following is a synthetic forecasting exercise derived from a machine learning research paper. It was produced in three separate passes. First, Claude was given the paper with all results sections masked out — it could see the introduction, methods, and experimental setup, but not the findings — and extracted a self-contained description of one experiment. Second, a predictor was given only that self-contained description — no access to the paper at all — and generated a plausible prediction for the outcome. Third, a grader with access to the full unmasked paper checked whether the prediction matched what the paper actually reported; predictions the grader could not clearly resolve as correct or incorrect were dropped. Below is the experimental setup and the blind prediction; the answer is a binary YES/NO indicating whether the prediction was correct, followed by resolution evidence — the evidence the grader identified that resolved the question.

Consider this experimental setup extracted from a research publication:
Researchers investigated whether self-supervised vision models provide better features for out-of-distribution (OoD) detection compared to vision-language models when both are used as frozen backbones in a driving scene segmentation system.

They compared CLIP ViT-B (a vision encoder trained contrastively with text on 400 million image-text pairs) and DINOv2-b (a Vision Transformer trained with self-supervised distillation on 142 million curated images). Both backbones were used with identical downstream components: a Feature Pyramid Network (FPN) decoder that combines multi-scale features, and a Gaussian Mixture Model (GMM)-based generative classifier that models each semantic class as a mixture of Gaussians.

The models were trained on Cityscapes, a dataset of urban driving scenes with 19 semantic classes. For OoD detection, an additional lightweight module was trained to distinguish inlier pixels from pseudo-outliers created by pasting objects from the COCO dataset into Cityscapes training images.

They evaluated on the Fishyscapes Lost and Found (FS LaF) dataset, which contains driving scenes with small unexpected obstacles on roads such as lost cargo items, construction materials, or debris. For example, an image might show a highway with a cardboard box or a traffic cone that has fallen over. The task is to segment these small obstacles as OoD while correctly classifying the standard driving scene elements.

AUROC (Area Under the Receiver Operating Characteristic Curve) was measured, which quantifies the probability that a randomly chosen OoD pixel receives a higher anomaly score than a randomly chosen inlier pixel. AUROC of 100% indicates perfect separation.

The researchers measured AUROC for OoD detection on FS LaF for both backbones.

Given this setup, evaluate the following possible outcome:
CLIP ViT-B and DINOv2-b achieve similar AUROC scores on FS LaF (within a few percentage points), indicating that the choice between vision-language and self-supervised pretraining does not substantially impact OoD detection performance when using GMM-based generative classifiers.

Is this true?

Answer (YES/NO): YES